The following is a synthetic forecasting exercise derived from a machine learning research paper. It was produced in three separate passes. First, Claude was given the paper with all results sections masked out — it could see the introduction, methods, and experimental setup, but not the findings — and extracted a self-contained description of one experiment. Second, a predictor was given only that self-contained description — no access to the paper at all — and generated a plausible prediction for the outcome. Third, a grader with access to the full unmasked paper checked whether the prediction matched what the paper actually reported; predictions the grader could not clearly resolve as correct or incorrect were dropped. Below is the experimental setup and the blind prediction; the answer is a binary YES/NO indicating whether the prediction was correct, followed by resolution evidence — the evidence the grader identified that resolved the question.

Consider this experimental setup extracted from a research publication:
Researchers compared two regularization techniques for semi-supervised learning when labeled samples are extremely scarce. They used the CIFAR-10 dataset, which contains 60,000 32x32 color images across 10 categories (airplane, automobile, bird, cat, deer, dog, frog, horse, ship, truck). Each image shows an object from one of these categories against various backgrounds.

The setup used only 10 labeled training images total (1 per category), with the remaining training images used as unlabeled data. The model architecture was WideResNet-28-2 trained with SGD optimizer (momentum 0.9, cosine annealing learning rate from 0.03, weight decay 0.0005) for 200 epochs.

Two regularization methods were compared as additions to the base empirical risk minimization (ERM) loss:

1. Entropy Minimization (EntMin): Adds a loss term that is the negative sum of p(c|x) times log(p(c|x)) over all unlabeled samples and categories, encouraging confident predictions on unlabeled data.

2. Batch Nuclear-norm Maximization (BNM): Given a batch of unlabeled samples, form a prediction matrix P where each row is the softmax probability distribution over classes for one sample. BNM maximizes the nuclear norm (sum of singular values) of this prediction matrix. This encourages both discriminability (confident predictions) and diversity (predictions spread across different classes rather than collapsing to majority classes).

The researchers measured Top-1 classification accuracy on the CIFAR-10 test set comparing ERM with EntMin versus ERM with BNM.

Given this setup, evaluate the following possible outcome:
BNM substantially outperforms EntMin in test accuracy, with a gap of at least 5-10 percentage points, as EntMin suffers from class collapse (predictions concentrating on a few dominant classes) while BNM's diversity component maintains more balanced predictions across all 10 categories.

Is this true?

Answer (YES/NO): NO